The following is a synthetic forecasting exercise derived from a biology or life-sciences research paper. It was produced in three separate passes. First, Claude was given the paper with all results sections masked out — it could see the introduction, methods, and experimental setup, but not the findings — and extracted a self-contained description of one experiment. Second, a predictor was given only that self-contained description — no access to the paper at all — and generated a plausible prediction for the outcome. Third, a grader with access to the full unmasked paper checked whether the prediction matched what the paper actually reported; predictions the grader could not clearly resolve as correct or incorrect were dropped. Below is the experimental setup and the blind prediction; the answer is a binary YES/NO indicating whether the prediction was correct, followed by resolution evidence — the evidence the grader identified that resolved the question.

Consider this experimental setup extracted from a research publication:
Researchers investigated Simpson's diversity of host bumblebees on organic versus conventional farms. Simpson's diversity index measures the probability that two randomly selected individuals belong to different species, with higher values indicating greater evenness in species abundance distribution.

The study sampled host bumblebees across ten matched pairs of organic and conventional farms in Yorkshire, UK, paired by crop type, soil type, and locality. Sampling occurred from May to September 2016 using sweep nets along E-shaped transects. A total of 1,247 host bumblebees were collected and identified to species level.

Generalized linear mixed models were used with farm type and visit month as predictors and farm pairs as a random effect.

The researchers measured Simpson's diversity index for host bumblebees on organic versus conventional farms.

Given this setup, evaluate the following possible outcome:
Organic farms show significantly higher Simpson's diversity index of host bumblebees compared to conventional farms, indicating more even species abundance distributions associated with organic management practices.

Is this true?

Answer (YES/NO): NO